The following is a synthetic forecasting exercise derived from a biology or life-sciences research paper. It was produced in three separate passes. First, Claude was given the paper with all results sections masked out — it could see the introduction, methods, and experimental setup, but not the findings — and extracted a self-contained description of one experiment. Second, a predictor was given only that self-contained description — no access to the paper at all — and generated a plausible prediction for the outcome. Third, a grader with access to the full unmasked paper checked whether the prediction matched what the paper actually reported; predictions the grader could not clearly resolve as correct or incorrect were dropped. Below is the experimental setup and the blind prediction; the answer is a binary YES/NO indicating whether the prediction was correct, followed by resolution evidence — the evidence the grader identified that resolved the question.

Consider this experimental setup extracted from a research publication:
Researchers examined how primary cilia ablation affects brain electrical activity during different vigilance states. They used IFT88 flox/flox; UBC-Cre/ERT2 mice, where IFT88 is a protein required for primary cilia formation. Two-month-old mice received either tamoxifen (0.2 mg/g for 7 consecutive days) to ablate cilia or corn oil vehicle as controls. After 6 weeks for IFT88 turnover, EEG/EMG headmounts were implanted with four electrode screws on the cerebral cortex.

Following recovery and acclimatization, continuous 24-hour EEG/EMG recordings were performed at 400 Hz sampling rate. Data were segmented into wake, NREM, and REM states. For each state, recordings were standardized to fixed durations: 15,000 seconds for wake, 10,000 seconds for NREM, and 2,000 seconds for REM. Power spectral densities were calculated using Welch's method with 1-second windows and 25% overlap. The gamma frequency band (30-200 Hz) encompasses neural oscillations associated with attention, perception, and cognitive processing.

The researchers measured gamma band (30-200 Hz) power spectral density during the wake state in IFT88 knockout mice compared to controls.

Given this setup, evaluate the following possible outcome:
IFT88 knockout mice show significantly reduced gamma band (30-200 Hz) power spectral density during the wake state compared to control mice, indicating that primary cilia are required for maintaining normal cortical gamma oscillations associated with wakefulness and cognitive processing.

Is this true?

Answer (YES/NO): NO